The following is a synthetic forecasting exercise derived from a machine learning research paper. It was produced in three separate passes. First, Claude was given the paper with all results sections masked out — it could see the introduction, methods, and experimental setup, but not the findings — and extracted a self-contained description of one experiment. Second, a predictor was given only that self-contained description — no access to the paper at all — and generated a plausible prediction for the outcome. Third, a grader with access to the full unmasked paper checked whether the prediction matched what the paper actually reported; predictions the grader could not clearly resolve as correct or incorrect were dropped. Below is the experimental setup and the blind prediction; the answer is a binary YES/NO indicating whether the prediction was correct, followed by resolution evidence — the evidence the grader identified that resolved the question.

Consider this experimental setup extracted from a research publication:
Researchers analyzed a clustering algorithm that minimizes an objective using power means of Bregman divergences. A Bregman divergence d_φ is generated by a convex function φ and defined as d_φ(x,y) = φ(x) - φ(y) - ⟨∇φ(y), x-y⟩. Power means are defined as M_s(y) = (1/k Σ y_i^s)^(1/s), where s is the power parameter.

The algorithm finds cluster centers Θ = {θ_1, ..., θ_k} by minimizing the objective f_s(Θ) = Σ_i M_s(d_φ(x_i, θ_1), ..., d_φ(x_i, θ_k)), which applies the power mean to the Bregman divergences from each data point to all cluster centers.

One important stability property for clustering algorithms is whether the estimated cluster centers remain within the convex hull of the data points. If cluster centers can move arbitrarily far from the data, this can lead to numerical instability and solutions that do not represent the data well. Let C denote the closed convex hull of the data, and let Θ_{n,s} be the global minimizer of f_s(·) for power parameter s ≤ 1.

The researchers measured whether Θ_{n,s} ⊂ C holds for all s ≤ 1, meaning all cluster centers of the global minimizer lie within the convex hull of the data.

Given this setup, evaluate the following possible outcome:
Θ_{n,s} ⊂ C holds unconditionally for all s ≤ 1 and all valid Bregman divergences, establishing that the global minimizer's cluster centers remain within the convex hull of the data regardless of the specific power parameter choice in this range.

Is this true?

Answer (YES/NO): YES